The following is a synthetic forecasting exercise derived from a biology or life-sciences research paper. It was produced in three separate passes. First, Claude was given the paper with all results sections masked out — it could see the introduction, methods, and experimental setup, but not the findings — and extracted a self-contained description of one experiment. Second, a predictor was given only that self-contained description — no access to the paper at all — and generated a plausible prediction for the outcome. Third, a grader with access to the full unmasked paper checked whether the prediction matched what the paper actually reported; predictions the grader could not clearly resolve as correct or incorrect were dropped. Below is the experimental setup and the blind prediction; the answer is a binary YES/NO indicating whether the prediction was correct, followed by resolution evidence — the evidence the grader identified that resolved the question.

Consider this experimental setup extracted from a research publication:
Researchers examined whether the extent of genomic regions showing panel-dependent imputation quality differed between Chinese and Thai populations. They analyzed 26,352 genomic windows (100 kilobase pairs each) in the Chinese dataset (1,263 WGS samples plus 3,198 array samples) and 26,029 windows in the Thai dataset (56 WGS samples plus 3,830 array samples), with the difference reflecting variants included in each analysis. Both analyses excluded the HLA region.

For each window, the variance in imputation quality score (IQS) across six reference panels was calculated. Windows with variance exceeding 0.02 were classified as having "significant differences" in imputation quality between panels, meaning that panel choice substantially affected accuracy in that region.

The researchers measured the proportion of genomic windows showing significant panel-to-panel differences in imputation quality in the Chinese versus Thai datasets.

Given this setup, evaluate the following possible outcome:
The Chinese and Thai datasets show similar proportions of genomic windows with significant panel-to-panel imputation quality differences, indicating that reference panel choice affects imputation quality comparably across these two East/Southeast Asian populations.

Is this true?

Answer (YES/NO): NO